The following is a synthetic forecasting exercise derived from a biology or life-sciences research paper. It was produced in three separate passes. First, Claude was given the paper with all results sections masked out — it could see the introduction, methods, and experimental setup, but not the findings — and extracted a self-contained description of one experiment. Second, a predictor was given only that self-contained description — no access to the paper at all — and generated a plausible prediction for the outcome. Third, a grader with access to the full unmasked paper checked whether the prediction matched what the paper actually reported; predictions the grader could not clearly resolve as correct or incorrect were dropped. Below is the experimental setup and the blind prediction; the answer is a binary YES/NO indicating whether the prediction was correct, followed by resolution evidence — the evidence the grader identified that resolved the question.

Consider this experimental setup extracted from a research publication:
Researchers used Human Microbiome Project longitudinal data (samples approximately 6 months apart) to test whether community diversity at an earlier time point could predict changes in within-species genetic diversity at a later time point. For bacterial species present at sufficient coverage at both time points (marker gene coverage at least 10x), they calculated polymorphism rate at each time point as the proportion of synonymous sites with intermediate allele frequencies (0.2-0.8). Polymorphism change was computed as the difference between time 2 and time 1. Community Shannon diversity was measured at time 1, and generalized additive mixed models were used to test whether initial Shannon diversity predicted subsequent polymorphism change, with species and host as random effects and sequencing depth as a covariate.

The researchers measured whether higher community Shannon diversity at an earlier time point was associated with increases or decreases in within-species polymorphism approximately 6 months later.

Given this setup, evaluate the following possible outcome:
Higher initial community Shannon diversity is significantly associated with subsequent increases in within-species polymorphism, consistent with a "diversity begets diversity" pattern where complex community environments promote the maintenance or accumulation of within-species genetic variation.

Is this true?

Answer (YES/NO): NO